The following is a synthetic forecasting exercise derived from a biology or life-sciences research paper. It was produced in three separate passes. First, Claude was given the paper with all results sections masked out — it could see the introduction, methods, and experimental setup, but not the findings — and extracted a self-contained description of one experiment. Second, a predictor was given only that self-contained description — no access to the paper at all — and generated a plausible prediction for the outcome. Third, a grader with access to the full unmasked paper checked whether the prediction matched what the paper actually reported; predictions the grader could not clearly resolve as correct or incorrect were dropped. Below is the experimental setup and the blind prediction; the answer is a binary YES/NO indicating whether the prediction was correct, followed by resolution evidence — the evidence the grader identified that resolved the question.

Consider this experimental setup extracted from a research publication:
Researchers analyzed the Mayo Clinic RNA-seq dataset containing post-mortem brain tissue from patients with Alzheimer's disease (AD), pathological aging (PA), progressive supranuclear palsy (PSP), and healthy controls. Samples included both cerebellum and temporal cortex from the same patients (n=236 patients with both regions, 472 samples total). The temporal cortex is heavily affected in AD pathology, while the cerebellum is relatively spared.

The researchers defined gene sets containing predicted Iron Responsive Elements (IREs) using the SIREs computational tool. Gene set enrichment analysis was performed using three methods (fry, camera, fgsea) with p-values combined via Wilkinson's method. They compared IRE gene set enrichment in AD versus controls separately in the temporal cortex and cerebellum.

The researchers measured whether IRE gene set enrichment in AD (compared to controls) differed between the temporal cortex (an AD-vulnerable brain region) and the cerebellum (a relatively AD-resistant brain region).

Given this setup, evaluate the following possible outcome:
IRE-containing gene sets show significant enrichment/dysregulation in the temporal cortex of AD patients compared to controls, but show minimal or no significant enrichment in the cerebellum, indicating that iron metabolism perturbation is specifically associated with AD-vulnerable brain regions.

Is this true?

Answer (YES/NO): NO